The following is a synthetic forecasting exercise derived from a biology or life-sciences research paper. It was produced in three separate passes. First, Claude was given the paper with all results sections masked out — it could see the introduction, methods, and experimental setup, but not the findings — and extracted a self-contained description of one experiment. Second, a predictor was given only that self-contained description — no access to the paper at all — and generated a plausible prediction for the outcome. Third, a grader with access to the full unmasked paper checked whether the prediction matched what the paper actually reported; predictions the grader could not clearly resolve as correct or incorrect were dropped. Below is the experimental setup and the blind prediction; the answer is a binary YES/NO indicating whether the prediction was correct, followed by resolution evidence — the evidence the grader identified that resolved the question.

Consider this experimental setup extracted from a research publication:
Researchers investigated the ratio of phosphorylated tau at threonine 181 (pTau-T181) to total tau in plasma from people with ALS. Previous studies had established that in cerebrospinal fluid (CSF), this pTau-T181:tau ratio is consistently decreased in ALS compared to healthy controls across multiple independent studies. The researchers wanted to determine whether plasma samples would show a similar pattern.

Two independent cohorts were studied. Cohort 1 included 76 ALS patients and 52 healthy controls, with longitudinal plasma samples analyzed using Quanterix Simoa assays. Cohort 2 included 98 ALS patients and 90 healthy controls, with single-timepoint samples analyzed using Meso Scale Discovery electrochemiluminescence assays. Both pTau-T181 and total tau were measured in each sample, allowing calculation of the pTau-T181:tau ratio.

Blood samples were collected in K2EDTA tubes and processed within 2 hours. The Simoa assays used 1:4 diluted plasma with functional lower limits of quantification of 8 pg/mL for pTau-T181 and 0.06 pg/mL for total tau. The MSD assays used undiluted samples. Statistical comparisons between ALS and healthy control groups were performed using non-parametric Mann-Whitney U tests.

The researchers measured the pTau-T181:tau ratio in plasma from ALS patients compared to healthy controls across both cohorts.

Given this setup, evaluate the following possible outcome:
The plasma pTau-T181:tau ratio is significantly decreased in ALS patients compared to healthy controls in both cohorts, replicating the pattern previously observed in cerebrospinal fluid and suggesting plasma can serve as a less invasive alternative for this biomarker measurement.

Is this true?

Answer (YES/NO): NO